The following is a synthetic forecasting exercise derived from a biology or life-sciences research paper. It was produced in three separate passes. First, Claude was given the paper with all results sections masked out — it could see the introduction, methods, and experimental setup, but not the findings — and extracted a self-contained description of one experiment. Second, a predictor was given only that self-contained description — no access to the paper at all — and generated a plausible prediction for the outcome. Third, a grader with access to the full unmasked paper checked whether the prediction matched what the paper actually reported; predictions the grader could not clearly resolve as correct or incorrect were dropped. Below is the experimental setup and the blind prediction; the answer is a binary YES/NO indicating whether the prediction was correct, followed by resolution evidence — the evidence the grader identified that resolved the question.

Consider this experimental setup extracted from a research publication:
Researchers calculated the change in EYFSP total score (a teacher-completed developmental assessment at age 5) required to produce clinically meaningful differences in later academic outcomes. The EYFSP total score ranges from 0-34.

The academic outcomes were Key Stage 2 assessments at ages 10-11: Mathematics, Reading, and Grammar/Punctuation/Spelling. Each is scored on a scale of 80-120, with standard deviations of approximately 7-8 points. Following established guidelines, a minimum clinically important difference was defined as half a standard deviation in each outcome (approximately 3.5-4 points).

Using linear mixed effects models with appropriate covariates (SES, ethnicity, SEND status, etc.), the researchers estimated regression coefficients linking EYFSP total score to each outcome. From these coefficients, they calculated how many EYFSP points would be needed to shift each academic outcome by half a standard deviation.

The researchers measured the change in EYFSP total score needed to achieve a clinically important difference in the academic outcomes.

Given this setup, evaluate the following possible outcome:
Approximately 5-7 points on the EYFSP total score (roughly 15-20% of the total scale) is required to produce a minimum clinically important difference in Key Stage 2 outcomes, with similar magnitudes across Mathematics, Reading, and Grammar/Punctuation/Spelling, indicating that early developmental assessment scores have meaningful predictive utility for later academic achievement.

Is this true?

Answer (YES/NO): NO